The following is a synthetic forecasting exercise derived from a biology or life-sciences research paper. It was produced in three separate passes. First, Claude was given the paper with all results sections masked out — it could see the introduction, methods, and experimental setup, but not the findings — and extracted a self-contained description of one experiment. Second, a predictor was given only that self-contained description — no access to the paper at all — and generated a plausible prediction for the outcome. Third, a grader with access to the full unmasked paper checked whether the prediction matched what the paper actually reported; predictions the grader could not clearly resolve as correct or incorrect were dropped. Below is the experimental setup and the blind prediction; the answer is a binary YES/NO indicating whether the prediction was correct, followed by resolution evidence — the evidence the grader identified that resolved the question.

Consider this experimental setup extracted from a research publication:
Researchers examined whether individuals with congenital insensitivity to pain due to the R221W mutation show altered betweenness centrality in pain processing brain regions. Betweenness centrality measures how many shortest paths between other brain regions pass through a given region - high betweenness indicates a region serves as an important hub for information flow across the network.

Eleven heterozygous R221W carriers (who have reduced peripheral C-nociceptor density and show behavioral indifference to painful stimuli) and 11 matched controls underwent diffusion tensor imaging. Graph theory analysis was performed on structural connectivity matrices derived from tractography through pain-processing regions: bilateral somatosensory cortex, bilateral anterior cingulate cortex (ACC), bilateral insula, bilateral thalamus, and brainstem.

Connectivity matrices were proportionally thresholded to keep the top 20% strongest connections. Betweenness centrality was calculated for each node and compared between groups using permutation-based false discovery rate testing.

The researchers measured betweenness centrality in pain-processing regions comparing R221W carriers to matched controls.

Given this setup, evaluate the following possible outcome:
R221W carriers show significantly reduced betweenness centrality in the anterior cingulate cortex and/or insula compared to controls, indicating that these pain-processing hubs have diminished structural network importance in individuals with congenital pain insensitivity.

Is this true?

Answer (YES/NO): YES